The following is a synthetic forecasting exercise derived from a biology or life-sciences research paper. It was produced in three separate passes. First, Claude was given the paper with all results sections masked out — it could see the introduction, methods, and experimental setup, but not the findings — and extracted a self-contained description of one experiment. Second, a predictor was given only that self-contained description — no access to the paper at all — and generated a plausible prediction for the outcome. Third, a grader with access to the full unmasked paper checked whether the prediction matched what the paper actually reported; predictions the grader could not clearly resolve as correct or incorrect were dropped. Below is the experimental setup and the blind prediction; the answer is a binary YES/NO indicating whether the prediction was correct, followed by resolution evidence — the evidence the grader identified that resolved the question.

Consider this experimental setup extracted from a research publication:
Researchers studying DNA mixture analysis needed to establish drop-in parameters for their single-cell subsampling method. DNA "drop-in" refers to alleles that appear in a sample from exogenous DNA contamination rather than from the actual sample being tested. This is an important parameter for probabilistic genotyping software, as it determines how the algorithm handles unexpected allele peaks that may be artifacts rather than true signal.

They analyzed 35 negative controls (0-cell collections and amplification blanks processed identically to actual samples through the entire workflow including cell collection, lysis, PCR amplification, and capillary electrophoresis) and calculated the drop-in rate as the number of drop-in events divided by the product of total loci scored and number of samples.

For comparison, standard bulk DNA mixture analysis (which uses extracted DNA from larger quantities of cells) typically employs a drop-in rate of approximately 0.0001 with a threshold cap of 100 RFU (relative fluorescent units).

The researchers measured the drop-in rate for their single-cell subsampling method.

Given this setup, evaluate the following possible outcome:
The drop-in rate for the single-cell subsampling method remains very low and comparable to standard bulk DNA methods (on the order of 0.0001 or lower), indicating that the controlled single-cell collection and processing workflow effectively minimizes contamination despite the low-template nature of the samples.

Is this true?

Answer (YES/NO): NO